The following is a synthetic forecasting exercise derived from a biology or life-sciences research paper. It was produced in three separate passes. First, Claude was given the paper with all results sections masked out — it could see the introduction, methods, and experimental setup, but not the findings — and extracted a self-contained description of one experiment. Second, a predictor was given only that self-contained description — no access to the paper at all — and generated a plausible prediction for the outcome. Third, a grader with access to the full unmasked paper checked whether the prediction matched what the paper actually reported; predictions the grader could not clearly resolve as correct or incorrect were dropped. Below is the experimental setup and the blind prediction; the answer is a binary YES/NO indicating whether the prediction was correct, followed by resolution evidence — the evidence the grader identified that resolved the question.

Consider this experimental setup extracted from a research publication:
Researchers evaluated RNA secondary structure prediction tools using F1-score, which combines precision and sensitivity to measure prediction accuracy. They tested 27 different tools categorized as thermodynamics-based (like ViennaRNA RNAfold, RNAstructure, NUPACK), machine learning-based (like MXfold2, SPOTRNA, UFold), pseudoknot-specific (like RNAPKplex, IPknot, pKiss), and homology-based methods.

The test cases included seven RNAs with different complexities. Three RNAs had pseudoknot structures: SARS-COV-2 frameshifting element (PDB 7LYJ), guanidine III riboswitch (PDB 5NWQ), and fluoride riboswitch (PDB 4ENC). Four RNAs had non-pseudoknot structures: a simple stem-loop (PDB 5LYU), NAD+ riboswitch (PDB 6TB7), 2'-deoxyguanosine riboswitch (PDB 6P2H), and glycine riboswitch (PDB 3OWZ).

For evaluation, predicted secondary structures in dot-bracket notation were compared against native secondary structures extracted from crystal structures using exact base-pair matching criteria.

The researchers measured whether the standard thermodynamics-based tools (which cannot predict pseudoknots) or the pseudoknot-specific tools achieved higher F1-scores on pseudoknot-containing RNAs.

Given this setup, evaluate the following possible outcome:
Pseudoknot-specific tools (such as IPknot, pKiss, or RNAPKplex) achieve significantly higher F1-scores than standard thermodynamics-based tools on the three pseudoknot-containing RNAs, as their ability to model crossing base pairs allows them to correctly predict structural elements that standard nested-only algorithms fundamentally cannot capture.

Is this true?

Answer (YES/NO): NO